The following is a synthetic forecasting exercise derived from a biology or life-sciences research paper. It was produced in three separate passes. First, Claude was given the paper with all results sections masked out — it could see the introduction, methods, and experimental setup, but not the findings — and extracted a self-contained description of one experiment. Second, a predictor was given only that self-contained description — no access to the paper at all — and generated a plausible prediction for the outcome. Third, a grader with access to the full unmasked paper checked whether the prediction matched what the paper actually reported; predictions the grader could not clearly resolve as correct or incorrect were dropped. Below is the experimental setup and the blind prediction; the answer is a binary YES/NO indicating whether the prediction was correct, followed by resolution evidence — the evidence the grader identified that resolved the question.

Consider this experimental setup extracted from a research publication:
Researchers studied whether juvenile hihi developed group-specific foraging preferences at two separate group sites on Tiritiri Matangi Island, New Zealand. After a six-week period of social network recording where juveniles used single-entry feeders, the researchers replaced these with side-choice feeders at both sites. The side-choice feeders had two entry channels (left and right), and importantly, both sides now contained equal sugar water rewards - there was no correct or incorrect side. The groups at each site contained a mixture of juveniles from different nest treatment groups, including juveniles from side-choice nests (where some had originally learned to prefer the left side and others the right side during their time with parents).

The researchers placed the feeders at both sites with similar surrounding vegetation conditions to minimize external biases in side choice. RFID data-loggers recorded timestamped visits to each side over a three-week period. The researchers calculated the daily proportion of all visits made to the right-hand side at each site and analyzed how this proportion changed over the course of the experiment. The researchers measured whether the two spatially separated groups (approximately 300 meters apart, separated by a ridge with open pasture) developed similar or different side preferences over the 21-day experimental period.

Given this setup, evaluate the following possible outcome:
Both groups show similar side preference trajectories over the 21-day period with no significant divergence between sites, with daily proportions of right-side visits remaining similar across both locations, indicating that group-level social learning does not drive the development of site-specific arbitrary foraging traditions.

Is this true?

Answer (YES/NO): NO